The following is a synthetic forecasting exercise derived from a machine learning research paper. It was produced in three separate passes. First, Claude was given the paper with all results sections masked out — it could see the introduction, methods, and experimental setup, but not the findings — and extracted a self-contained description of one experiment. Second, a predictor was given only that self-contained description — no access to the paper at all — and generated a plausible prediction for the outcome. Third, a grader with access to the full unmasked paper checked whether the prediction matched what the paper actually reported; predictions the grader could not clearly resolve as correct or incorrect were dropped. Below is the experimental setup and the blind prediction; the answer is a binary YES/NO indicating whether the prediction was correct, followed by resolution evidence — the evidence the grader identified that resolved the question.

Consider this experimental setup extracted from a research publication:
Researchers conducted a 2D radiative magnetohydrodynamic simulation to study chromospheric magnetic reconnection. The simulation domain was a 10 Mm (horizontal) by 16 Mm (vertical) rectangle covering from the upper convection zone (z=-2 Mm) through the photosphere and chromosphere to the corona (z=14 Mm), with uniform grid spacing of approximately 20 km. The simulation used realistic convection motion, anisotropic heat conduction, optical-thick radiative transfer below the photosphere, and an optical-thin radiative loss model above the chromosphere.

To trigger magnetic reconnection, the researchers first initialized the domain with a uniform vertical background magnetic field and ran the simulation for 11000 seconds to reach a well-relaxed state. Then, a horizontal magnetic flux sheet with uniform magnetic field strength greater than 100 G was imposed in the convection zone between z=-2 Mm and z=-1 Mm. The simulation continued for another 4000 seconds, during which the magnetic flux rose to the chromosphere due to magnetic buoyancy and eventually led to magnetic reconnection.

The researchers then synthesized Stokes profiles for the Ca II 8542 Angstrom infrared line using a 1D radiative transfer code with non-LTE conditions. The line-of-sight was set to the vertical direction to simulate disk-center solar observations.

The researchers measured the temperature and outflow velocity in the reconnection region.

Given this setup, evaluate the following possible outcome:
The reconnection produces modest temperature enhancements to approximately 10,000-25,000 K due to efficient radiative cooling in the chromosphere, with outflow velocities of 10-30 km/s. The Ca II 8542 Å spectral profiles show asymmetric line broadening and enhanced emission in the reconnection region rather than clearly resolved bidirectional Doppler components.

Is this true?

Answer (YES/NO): NO